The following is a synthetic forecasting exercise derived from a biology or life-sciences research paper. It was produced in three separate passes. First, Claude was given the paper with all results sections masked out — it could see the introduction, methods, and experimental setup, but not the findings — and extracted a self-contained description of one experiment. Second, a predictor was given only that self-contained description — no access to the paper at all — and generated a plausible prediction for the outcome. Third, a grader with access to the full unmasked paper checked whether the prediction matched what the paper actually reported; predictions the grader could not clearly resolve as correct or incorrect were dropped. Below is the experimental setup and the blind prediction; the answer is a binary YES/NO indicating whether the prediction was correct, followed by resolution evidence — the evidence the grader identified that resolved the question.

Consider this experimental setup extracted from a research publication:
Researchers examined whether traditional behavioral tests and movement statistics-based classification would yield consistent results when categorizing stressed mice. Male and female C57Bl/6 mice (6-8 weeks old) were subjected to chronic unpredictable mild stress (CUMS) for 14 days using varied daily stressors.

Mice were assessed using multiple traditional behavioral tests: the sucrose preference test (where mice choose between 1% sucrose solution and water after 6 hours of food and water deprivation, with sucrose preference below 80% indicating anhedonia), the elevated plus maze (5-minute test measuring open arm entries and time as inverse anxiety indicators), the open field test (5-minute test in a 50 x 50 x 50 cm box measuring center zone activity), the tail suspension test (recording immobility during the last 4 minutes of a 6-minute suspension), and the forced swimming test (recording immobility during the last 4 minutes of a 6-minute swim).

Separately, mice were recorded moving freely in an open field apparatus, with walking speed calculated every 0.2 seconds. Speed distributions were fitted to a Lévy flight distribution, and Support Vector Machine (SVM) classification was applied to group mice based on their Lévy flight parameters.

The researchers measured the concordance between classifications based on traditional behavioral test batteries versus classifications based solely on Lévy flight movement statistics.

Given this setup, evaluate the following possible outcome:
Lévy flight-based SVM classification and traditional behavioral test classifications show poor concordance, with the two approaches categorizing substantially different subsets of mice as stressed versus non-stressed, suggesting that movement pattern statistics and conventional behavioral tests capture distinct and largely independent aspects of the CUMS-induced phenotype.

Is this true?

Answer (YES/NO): NO